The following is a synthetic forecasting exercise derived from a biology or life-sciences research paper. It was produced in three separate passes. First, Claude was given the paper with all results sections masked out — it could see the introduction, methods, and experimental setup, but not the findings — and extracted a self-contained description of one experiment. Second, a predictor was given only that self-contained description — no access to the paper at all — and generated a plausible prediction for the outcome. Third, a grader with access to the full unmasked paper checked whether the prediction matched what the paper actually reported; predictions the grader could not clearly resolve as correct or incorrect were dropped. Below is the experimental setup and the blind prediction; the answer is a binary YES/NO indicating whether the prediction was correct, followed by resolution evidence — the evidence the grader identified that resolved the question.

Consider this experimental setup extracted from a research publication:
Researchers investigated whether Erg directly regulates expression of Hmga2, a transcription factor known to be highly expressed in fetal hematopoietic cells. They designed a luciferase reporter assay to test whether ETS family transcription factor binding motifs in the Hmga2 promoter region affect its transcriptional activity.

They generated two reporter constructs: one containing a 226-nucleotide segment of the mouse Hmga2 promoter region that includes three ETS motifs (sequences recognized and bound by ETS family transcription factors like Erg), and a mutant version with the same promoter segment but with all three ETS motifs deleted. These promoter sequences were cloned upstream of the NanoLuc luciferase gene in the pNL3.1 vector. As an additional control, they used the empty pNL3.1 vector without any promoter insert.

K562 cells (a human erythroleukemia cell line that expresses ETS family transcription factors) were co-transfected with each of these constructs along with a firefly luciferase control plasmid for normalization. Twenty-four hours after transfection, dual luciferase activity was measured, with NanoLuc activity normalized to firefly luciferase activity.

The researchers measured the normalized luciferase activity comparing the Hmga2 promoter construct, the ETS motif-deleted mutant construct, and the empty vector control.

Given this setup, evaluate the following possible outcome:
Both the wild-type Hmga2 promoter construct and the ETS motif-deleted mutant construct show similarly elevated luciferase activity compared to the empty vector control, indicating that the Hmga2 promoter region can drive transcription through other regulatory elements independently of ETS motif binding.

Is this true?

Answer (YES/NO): NO